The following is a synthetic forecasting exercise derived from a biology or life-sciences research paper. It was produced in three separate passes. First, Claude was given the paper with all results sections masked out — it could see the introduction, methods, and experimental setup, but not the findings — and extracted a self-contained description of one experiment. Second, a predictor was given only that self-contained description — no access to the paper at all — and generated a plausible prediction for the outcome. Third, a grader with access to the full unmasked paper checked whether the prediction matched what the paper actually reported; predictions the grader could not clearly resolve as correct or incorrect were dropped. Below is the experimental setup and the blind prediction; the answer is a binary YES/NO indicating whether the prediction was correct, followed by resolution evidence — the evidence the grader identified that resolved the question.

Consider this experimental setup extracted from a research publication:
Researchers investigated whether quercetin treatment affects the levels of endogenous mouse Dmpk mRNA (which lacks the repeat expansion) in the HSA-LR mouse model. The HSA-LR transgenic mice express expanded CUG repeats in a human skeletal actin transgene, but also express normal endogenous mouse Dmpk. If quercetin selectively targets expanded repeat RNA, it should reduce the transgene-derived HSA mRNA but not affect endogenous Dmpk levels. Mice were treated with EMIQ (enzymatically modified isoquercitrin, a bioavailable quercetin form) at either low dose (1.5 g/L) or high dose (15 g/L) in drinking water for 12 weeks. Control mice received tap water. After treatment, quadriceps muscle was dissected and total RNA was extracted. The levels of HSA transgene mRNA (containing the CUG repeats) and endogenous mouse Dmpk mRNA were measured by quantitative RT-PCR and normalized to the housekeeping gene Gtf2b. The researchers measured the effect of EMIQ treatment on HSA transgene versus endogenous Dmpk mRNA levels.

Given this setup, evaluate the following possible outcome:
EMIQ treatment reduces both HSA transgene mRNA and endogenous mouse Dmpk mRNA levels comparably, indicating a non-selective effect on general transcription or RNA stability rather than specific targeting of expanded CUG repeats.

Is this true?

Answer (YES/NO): NO